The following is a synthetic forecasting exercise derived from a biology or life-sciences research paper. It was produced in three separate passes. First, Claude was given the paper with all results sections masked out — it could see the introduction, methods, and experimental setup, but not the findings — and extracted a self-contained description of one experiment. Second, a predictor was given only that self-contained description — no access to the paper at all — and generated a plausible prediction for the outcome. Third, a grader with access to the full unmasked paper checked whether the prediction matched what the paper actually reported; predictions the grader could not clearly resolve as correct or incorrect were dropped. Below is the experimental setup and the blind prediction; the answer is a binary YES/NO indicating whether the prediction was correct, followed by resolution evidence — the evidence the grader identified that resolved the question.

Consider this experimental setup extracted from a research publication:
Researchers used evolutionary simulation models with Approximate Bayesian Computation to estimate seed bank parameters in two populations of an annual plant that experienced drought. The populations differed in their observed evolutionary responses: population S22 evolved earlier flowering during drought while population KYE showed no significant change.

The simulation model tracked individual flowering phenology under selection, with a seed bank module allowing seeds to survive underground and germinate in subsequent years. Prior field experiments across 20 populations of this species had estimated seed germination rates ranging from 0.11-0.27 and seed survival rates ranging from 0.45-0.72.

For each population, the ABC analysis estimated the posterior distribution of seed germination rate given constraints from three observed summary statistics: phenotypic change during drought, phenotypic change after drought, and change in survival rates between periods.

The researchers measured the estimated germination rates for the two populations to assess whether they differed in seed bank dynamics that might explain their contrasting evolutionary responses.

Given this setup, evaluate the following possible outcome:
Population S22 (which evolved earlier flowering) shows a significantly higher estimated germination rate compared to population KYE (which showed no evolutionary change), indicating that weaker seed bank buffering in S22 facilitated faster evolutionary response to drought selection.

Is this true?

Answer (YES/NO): YES